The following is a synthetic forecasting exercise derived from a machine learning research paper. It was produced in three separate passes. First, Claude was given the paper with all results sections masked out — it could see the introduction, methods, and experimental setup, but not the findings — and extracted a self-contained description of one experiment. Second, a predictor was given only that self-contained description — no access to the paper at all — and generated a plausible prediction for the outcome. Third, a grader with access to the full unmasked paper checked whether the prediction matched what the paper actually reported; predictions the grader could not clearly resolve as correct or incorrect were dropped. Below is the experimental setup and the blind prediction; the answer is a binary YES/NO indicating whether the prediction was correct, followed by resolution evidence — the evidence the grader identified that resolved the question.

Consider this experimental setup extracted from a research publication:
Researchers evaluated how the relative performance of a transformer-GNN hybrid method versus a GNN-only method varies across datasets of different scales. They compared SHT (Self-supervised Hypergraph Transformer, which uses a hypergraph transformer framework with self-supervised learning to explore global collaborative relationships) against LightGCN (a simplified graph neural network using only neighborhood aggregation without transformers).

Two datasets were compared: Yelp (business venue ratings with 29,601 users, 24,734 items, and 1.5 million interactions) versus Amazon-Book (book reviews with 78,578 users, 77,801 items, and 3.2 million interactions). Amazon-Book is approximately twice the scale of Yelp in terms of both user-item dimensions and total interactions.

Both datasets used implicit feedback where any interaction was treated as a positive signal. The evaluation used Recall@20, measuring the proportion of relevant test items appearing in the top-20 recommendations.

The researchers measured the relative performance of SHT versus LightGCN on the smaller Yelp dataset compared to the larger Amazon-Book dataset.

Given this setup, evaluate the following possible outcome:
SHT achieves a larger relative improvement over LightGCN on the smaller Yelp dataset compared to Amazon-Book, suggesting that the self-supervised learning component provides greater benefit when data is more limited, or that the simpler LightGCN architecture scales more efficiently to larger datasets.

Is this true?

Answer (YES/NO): NO